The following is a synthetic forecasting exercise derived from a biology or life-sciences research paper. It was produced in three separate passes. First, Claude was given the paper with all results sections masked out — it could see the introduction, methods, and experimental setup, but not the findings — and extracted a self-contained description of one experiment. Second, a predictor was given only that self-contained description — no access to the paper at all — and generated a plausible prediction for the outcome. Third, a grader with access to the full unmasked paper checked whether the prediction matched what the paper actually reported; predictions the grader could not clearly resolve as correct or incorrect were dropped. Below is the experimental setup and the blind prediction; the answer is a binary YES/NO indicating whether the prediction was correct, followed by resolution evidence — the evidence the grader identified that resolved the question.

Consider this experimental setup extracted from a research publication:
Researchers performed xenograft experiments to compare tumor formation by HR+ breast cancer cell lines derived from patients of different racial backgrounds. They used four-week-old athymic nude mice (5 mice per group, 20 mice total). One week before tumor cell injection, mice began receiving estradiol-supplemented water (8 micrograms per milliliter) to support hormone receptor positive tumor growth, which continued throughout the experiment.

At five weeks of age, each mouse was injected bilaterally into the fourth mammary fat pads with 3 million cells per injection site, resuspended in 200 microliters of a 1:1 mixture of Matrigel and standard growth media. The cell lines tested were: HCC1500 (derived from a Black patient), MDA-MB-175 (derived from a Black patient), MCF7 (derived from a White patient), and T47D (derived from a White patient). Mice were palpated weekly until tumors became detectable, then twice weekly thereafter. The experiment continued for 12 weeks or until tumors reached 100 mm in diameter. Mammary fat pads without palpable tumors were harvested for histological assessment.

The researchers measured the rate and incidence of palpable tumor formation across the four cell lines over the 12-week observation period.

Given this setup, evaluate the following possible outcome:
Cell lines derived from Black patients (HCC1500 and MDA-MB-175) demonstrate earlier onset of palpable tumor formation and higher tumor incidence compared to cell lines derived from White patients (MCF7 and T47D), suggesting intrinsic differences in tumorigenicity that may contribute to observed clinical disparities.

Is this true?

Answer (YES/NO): NO